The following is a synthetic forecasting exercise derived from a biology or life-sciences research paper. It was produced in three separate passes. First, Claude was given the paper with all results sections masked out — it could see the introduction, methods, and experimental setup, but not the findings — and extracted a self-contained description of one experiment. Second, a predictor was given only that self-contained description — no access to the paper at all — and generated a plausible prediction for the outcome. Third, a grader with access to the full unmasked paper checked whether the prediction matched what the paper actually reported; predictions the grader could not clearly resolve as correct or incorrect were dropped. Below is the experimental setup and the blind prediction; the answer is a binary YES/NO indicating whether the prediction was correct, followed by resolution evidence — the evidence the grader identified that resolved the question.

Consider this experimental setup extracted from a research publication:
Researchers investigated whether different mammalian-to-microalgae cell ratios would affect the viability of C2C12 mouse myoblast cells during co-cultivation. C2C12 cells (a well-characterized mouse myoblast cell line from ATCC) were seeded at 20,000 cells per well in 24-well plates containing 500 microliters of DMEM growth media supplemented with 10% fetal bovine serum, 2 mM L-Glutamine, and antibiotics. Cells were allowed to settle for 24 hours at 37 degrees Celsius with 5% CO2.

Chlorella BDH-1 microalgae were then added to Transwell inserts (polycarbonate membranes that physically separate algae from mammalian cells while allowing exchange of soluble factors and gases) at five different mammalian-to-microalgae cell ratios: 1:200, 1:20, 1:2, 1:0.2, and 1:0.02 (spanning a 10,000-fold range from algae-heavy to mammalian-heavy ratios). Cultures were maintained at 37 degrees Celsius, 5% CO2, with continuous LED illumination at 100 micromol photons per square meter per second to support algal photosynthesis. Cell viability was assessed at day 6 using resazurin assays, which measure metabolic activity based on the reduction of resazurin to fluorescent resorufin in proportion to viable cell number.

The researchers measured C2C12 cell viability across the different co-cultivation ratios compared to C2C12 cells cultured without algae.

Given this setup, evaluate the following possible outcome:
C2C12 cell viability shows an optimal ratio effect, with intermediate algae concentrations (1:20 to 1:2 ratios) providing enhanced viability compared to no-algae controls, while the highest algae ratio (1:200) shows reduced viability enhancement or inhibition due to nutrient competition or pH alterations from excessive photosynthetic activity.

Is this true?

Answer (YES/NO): YES